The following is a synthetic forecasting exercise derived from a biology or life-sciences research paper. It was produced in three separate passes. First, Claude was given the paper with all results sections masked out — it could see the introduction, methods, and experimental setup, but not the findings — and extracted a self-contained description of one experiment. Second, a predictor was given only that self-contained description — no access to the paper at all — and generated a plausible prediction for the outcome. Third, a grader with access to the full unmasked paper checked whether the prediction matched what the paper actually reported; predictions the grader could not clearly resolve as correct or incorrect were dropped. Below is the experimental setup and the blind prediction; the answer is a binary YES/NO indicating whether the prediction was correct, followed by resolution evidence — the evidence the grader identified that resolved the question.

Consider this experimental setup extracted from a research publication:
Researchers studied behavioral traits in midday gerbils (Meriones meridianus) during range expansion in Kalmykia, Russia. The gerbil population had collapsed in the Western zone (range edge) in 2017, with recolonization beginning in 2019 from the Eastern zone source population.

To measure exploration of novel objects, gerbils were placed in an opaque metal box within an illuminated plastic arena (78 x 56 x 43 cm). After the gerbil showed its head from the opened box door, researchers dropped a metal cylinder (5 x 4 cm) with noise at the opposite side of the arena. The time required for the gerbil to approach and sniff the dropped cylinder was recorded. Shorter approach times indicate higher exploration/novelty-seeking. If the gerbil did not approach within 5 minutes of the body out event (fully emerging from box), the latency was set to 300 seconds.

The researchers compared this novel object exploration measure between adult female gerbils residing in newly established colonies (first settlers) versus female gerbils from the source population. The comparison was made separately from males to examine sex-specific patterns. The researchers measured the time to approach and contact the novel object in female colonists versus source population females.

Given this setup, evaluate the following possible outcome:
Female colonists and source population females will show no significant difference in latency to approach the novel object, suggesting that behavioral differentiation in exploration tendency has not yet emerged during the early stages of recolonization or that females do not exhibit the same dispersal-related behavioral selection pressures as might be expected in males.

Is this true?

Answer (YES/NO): NO